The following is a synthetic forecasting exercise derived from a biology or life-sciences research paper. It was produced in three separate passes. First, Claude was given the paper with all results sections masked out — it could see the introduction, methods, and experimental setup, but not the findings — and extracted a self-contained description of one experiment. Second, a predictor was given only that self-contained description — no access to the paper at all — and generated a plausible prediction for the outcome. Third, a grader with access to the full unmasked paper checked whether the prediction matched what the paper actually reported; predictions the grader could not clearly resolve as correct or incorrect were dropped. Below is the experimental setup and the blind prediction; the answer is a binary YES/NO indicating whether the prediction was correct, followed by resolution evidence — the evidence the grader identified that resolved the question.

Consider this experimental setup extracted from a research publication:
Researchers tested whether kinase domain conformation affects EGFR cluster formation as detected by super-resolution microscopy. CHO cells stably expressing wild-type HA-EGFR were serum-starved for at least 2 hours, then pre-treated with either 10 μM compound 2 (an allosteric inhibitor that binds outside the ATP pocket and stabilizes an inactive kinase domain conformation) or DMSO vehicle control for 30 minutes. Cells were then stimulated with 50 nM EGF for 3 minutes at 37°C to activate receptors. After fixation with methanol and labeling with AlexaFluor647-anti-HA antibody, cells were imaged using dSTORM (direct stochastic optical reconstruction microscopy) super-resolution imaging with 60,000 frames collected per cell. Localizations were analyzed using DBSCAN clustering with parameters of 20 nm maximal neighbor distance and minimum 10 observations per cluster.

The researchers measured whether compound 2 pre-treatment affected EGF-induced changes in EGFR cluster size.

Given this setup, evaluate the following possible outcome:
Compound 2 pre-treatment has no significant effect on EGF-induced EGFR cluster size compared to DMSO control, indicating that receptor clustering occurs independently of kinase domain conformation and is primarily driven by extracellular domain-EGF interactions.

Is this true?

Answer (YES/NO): NO